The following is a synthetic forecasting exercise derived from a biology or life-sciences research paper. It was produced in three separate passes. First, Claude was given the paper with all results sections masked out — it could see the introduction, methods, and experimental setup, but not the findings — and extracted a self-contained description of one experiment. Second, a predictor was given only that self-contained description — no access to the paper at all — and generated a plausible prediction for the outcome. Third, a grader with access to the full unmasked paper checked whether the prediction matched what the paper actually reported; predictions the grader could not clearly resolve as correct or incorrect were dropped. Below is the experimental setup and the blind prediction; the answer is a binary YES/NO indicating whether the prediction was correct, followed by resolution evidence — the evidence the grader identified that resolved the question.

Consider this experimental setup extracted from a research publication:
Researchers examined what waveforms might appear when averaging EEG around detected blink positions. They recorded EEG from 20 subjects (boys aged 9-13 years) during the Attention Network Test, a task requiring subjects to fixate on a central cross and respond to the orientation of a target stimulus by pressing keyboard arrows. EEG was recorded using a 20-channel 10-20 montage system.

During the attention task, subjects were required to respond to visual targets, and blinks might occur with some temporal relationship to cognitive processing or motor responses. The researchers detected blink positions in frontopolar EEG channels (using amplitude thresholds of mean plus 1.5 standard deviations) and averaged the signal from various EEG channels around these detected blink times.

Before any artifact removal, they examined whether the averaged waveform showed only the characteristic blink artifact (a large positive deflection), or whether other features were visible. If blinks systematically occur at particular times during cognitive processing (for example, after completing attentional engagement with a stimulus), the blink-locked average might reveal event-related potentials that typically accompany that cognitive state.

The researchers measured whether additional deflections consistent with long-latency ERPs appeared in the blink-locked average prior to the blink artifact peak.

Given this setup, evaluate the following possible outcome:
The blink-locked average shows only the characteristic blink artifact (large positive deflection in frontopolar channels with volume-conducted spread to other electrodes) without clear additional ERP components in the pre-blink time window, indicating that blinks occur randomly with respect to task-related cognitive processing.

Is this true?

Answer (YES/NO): NO